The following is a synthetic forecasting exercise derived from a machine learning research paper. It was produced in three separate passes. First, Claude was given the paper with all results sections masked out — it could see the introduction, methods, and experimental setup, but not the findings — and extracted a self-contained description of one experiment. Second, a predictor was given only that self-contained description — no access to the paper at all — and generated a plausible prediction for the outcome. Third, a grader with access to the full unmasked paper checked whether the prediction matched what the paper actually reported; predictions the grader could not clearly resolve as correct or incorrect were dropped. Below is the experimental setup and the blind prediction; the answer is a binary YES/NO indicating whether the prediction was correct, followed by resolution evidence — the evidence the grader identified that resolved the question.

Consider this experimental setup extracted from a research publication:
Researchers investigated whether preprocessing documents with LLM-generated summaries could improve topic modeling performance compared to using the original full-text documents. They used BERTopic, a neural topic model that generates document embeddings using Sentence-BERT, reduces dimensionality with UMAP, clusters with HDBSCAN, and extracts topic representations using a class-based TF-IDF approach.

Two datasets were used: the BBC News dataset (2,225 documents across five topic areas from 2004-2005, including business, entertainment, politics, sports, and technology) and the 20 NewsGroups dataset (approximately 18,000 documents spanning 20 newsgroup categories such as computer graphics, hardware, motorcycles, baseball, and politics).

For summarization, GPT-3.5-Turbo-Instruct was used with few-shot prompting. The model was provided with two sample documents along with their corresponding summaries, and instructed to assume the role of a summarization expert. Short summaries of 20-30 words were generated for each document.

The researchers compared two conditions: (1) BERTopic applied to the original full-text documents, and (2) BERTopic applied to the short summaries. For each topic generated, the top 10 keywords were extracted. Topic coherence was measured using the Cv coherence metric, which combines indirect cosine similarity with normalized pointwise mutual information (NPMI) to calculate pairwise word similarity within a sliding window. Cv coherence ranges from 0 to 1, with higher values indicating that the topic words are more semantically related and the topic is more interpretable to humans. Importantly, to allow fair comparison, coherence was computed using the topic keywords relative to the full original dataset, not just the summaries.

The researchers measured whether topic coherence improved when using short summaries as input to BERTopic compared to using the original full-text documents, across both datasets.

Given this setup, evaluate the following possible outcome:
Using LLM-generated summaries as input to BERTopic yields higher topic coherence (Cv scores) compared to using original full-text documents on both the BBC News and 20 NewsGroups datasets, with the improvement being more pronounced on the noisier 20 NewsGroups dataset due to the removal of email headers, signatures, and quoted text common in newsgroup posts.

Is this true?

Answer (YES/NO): NO